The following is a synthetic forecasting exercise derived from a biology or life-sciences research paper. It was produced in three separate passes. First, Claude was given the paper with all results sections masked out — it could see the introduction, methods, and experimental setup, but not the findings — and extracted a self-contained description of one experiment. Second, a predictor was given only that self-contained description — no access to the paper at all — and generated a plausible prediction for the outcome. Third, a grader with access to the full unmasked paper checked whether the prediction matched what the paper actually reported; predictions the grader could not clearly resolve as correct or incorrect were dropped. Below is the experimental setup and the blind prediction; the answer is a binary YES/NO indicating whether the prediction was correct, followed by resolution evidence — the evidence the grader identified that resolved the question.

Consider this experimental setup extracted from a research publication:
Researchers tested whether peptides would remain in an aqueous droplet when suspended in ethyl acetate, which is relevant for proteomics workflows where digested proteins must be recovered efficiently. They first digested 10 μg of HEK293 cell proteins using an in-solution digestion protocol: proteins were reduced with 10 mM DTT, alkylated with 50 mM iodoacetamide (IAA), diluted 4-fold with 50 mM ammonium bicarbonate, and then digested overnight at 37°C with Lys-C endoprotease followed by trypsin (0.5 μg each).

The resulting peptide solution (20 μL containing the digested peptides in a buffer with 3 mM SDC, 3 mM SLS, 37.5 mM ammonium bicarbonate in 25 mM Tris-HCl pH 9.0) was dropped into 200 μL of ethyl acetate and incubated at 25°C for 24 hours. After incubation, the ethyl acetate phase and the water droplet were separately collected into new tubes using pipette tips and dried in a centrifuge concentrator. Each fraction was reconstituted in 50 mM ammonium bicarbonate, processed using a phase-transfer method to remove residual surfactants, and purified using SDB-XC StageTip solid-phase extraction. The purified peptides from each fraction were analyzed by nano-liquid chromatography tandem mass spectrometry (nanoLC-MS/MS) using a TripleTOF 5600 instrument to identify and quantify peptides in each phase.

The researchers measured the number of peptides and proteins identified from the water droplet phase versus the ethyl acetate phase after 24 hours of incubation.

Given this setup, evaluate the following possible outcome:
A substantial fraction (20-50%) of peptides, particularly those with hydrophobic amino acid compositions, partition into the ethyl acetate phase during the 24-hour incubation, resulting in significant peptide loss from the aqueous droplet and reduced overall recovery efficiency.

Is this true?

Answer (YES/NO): NO